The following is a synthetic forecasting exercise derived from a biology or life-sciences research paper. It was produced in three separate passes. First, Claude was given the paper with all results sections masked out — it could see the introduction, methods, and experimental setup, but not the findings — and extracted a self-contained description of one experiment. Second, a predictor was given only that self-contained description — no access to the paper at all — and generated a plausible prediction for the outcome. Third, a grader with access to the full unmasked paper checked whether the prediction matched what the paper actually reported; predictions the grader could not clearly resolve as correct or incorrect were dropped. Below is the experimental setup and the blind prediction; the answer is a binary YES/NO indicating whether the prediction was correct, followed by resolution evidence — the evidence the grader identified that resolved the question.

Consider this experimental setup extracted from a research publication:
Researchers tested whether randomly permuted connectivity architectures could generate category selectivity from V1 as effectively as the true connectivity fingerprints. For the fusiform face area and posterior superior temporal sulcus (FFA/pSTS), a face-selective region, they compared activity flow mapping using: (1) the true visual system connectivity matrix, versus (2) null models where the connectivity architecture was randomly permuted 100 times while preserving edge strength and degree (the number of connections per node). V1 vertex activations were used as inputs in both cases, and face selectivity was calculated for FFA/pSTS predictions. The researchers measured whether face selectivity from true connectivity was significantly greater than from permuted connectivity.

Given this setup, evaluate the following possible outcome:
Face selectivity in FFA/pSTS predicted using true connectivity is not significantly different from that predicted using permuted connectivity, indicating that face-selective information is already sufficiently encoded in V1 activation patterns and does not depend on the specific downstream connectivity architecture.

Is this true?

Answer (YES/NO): NO